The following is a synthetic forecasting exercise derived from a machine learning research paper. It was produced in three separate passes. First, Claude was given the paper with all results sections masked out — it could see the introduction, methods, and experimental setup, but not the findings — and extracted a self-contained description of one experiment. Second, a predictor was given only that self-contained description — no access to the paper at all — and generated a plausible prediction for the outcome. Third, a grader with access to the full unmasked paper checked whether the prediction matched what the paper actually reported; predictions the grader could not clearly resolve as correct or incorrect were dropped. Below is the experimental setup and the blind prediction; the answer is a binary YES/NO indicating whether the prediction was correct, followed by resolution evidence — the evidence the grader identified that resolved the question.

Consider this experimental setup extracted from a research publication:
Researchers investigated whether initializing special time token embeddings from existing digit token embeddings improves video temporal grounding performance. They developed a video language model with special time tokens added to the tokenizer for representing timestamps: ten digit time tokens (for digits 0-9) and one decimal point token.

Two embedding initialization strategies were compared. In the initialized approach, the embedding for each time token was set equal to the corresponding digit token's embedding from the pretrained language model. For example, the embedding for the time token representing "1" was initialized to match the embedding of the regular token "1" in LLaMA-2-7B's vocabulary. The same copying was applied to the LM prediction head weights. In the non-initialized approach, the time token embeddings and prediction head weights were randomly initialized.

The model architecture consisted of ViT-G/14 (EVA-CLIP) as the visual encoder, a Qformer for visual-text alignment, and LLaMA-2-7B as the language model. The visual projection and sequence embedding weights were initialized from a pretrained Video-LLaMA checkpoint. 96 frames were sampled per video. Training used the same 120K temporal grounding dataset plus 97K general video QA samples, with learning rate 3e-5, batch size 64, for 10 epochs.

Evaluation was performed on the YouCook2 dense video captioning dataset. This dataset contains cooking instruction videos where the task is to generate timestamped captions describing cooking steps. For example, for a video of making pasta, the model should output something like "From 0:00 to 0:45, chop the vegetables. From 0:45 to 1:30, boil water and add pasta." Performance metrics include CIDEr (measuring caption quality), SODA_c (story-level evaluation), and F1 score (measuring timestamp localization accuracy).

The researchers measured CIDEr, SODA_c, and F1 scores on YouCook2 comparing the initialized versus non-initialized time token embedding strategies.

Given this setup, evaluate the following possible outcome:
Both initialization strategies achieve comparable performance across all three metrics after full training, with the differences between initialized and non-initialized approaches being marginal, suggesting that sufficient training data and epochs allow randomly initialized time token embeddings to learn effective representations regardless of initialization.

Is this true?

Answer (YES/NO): NO